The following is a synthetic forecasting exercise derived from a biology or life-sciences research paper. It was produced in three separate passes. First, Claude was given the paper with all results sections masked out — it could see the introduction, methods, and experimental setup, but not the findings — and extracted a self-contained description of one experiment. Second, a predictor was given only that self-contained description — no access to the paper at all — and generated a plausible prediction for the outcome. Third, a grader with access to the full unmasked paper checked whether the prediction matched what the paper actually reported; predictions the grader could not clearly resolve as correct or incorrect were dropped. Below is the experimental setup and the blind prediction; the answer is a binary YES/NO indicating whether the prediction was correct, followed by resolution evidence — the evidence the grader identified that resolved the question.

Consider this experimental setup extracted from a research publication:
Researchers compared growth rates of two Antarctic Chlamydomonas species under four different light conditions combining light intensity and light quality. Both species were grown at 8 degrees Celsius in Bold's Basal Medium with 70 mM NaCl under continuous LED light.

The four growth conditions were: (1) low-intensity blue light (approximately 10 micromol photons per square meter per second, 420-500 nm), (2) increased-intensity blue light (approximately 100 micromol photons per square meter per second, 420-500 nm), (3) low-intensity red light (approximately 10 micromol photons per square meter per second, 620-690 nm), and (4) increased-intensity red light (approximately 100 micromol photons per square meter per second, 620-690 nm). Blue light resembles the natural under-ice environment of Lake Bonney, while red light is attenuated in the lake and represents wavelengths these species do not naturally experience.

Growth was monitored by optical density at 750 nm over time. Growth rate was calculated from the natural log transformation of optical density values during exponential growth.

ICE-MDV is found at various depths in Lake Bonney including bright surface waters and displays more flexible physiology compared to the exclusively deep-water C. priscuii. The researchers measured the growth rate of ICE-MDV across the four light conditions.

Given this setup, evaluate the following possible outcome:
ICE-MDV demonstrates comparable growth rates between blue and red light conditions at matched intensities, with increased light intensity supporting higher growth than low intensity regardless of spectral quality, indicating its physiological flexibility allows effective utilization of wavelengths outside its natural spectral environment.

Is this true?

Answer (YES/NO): NO